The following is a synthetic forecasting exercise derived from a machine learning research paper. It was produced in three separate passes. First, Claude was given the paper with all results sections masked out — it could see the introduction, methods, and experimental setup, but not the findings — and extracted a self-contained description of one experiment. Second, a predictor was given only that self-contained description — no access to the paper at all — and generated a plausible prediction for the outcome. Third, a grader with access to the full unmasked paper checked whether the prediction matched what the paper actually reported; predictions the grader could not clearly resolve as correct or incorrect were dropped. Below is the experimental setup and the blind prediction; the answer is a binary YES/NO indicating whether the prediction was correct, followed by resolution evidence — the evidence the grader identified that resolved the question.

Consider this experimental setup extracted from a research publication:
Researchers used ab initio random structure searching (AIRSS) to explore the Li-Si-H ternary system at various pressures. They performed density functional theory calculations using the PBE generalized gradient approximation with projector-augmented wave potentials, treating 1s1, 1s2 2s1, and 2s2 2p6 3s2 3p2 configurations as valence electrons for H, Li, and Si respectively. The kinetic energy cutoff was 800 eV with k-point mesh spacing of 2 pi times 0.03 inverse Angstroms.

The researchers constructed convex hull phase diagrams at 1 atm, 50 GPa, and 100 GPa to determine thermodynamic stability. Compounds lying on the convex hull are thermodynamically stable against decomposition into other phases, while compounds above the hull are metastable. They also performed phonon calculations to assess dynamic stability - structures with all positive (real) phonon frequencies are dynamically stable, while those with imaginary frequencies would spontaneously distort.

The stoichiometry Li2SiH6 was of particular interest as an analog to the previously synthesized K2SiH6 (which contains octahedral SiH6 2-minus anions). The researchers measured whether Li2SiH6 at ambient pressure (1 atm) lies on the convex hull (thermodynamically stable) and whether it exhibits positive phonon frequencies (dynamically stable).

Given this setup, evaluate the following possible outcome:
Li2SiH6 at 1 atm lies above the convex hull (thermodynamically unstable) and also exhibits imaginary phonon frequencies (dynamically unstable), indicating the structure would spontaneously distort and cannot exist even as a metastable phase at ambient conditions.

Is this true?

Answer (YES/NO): NO